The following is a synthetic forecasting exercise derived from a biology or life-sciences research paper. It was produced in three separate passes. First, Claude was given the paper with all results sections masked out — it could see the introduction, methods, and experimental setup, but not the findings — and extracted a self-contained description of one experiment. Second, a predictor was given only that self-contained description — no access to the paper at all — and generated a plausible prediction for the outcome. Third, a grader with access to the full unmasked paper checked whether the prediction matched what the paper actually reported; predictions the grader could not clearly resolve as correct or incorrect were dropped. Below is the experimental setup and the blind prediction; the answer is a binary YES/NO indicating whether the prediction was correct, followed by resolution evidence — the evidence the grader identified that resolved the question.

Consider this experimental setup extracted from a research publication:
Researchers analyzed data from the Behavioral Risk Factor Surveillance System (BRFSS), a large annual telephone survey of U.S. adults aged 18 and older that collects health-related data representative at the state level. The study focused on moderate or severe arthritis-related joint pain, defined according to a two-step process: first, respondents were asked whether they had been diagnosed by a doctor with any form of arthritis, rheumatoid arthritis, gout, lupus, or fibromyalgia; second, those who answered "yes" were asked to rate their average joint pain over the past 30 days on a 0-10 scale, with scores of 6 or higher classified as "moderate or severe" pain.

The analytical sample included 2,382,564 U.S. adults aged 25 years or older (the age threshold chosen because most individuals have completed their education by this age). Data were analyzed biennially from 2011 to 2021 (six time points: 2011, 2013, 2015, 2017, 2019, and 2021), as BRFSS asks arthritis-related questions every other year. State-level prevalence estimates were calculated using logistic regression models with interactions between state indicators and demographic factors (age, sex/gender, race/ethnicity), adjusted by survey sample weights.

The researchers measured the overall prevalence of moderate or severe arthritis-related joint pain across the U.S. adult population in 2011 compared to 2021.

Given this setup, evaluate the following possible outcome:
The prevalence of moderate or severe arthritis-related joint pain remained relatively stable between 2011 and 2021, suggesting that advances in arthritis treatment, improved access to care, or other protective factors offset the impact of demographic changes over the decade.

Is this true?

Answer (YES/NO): NO